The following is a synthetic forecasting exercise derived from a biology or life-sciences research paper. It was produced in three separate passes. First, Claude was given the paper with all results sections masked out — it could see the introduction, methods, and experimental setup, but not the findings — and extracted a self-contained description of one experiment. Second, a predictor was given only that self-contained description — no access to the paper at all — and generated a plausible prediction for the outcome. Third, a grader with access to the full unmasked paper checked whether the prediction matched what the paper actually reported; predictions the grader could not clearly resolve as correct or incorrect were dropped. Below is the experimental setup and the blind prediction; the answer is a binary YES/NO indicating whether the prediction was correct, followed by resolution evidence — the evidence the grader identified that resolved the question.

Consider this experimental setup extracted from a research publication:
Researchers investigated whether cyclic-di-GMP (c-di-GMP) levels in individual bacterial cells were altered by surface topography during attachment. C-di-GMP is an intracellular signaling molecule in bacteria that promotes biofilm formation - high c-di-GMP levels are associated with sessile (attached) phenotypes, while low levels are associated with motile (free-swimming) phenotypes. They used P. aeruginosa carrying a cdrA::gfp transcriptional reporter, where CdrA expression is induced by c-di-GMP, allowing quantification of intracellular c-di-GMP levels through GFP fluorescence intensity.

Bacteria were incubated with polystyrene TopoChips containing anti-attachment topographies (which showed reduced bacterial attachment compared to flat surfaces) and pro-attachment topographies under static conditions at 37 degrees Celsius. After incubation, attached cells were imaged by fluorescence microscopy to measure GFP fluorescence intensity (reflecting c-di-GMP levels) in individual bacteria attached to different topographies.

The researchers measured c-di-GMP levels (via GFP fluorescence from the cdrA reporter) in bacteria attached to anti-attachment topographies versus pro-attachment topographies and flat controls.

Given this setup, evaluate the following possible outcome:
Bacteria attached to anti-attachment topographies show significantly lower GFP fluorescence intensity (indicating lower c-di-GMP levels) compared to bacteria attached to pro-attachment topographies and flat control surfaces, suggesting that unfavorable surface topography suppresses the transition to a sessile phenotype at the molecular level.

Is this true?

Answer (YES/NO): YES